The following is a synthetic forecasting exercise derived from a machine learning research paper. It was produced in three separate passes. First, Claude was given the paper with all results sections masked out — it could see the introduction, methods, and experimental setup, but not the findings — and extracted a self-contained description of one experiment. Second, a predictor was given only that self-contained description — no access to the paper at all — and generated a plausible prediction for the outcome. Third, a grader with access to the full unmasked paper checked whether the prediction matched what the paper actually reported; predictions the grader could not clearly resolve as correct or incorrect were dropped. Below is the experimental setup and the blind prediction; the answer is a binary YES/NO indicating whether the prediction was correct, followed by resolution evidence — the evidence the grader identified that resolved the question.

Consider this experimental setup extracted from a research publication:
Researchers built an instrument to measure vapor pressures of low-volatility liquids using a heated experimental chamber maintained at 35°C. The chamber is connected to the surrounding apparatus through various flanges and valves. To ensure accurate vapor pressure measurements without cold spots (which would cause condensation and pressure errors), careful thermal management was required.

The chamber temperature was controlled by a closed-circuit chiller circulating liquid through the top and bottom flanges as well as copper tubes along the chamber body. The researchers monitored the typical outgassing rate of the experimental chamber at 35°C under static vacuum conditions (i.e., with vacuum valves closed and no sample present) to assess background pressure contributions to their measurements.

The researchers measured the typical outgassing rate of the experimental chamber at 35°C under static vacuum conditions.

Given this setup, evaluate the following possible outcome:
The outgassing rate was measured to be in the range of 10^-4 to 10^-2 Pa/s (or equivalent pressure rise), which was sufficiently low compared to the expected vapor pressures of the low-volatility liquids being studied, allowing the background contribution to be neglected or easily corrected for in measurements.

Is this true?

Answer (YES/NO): NO